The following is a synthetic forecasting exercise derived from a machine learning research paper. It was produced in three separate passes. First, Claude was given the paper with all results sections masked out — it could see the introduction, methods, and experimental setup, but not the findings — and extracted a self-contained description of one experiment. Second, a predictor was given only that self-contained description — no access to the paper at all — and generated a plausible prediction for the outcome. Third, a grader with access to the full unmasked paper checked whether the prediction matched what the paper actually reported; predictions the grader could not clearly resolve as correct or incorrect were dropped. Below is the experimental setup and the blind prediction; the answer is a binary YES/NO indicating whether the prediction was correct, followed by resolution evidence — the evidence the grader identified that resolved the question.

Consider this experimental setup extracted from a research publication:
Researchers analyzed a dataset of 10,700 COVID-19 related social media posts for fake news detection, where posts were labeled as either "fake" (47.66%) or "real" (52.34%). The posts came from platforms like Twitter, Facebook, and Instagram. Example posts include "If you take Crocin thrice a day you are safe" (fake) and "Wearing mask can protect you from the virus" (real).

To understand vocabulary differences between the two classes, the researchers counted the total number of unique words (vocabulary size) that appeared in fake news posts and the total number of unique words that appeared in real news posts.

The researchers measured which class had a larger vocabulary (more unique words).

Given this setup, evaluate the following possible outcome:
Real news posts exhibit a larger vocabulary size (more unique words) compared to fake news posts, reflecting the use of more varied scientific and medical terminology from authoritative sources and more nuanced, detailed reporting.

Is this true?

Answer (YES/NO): YES